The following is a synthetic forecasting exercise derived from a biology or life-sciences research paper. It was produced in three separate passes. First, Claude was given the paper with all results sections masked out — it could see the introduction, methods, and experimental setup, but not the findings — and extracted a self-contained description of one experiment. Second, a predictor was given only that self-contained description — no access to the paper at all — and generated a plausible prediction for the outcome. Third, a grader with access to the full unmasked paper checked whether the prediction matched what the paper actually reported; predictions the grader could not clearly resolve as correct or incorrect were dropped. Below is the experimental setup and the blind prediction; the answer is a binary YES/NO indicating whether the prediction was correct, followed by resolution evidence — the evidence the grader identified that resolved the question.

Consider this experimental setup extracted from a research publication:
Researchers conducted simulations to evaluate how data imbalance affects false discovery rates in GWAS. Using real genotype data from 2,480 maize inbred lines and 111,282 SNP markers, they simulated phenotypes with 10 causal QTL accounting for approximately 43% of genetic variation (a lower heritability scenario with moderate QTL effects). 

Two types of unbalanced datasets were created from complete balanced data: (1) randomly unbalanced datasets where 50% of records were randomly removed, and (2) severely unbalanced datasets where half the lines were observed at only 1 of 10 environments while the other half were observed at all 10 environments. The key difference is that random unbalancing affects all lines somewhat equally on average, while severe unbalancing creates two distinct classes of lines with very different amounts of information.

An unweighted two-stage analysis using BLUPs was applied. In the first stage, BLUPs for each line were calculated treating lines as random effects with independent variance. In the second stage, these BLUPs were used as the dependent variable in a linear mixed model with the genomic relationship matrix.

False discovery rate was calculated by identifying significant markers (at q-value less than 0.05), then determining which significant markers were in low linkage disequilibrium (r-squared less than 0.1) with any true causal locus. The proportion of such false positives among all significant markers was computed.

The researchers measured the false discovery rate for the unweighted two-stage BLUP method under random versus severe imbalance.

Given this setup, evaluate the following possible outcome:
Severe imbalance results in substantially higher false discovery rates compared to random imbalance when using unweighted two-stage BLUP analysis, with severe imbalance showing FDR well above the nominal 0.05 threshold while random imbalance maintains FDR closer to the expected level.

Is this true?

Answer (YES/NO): NO